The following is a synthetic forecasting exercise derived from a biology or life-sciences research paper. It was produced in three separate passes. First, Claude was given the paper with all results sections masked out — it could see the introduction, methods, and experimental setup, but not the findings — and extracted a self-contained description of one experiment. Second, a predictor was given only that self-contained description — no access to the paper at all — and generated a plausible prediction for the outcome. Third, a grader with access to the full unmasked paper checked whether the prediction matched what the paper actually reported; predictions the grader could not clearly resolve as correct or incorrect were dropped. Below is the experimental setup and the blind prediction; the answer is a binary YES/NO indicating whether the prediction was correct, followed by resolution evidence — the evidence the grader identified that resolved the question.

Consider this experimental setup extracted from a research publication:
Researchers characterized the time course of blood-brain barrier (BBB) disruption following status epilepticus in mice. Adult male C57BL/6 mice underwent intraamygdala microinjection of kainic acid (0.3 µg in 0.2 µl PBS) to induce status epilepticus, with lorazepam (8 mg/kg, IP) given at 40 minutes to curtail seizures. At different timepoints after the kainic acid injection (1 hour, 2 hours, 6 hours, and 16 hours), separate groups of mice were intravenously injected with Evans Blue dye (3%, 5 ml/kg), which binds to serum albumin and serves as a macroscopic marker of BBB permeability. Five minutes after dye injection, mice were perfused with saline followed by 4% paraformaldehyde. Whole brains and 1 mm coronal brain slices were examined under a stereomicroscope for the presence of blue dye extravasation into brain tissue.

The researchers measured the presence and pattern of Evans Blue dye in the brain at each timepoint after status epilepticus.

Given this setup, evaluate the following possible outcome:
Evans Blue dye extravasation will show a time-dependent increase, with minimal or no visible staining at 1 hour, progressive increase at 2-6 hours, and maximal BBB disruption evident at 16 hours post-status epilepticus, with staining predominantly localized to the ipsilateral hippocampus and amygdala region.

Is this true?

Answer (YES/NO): NO